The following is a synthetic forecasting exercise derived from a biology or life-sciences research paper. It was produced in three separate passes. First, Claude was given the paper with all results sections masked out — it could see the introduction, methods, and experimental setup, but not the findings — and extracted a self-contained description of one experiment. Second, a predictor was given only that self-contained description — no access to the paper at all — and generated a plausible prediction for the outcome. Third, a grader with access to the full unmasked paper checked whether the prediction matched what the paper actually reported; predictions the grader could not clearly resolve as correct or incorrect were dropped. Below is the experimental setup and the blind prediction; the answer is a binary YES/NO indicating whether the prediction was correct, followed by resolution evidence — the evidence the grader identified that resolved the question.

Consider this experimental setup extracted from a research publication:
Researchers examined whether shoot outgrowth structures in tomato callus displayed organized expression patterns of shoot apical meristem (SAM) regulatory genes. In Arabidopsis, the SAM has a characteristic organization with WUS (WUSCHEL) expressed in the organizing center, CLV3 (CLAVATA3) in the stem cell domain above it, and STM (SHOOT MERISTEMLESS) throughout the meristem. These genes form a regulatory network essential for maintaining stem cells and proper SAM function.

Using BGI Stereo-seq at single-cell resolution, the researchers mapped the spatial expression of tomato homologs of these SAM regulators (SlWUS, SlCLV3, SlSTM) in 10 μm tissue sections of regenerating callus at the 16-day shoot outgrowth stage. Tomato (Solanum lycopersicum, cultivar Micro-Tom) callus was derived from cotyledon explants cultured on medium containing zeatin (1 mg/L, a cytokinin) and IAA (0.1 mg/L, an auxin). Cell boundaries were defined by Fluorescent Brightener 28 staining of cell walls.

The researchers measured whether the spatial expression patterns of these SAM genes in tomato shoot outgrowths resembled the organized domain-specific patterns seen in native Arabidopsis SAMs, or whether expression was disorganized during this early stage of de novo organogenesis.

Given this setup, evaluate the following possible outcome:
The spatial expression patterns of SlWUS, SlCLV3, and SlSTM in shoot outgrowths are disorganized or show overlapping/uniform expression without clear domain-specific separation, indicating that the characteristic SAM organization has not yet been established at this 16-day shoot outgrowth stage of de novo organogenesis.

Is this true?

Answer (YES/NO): NO